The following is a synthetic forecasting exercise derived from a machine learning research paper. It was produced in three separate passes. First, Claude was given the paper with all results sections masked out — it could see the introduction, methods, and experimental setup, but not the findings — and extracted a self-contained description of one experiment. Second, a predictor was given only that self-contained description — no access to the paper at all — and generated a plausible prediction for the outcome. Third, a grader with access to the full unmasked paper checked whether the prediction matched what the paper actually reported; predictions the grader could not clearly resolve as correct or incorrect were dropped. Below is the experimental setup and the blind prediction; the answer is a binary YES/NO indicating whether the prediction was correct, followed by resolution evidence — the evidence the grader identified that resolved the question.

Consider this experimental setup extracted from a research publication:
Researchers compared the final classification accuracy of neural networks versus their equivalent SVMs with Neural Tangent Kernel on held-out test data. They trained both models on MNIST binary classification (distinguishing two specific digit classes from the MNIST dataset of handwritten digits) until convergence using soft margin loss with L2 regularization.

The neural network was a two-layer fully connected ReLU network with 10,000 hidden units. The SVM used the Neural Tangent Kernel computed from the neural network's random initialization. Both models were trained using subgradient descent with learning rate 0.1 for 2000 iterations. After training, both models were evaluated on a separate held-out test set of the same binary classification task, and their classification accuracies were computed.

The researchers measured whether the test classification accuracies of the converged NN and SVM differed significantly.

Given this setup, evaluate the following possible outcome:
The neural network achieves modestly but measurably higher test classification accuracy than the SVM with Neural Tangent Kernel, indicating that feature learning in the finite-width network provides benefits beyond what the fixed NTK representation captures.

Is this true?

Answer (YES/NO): NO